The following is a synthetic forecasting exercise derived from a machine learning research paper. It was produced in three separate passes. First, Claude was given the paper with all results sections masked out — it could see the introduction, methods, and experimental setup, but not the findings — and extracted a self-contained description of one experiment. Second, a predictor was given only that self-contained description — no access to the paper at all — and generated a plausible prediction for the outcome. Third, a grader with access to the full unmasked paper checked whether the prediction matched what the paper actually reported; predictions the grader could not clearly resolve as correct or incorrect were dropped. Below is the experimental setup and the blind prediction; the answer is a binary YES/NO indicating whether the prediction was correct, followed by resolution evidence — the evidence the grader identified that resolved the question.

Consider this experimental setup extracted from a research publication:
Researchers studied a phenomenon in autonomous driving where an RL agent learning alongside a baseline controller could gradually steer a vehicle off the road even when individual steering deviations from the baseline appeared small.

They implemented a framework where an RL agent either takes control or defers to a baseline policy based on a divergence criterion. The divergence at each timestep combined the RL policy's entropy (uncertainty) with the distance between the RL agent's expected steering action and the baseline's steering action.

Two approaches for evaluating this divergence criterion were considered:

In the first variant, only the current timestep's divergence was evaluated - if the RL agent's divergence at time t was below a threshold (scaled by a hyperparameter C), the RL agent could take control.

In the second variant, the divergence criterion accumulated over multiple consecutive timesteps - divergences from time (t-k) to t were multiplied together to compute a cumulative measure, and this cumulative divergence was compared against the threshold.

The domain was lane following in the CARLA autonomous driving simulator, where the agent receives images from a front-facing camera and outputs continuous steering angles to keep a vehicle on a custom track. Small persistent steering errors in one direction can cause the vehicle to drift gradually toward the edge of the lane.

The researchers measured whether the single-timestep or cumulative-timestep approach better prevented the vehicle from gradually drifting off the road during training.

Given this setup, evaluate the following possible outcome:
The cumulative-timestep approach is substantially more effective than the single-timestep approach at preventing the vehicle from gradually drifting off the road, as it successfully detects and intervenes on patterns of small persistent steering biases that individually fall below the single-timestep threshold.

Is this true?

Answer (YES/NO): YES